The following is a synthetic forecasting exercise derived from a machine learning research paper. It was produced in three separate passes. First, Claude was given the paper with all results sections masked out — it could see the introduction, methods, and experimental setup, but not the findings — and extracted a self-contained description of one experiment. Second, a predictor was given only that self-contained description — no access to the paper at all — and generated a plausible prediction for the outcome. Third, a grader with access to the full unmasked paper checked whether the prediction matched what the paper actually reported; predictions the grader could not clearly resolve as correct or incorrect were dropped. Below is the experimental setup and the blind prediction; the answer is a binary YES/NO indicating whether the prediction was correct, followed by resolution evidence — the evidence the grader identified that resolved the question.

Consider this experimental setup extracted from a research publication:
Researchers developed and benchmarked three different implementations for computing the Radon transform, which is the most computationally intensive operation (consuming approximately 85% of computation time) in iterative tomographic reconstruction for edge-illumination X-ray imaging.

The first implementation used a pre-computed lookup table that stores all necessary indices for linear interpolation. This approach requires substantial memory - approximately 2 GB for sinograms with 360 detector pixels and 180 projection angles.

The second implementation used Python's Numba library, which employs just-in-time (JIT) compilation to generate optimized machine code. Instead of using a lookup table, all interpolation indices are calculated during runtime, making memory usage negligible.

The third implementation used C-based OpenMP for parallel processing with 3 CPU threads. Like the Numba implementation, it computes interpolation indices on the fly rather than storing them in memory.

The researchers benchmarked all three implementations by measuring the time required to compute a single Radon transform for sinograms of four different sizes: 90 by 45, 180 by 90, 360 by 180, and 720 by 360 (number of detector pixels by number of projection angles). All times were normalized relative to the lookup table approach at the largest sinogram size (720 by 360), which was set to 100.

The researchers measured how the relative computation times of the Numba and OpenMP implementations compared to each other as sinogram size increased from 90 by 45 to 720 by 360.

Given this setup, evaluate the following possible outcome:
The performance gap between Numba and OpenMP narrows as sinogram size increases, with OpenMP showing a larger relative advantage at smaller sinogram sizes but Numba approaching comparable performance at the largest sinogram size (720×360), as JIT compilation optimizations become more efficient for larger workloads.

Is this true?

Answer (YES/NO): NO